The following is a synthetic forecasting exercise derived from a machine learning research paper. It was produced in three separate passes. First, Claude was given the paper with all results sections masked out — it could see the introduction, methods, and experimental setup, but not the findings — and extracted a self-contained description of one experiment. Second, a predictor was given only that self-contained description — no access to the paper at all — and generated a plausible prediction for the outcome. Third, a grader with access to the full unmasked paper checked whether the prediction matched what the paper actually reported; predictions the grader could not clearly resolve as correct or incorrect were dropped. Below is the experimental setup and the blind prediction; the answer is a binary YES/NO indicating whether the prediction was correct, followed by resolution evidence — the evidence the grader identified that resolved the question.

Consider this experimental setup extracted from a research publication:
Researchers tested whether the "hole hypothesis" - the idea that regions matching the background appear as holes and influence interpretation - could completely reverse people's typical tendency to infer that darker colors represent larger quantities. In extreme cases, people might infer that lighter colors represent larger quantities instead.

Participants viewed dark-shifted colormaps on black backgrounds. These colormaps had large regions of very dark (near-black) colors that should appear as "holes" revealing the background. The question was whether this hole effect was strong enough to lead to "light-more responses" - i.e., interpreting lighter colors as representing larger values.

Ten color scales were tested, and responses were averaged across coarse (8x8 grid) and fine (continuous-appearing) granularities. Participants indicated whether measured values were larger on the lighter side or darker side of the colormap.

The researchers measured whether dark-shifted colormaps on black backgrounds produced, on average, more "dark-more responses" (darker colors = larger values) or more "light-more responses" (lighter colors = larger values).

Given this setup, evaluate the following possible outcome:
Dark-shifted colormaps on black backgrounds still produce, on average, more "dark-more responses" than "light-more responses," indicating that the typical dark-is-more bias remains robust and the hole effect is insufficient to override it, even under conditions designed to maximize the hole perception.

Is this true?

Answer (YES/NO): YES